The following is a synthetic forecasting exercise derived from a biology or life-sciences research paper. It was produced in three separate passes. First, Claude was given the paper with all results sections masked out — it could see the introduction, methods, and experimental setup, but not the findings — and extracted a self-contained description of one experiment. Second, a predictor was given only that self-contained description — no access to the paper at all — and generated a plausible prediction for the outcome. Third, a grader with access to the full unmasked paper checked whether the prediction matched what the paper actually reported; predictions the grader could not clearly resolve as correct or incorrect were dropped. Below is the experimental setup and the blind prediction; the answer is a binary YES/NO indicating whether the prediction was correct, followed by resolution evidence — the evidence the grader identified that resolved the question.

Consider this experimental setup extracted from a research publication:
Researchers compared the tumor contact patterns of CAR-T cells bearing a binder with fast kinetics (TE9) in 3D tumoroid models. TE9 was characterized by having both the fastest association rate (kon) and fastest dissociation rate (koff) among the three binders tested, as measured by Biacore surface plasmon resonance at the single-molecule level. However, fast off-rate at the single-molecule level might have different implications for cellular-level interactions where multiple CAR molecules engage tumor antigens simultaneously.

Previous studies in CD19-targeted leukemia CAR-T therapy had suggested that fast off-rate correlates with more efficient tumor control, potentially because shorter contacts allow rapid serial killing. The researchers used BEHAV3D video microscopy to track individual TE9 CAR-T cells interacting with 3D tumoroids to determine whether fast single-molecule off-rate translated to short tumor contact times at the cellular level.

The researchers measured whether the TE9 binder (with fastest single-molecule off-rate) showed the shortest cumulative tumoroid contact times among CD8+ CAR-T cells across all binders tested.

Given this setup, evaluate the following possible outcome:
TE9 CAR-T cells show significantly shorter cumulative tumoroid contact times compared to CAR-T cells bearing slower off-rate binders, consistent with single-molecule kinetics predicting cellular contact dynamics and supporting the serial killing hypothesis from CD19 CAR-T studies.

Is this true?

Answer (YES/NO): NO